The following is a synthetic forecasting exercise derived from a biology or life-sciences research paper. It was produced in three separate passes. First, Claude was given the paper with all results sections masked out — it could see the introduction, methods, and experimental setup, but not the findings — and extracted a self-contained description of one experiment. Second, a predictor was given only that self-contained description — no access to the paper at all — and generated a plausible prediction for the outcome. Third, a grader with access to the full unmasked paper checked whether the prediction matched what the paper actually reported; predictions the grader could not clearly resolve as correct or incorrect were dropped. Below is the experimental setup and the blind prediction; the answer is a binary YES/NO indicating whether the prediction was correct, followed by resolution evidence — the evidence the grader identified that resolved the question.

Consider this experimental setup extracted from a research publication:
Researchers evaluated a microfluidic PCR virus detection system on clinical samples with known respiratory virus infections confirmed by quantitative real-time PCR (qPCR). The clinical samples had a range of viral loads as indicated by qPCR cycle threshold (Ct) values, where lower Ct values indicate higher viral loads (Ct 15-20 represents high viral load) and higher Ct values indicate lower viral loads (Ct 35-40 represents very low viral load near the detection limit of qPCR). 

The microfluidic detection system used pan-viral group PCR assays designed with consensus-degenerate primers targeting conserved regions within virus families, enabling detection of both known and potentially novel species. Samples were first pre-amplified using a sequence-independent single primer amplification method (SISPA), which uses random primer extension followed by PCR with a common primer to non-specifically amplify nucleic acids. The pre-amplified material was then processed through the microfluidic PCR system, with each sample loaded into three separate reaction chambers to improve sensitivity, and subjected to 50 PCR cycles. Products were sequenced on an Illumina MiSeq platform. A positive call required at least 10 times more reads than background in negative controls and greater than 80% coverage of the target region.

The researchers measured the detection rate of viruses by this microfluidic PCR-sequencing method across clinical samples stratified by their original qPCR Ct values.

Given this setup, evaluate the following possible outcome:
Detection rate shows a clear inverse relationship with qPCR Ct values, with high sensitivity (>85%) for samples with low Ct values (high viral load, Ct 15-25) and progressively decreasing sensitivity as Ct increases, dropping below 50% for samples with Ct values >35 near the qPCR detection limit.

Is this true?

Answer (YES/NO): NO